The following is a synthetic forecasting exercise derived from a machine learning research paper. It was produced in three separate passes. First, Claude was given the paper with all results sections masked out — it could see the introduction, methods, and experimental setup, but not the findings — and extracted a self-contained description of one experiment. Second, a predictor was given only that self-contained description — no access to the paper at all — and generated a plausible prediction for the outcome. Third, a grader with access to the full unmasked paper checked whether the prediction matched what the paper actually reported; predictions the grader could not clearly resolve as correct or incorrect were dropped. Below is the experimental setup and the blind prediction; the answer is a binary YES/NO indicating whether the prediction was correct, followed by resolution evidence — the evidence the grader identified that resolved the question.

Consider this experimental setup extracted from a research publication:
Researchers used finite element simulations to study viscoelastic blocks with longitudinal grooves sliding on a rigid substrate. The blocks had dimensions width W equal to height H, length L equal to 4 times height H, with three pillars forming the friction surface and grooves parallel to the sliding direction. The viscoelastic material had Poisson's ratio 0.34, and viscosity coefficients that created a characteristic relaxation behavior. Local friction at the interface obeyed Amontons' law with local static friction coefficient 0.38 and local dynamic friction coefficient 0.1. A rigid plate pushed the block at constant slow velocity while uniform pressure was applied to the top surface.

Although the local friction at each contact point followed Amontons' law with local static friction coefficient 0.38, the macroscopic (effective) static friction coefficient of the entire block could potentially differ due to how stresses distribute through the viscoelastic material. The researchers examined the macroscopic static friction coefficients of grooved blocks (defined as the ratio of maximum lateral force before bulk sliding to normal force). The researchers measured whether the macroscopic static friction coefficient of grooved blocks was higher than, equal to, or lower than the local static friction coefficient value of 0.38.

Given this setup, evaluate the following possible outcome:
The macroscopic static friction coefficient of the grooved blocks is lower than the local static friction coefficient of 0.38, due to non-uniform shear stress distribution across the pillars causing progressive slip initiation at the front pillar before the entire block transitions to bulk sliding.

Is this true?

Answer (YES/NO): YES